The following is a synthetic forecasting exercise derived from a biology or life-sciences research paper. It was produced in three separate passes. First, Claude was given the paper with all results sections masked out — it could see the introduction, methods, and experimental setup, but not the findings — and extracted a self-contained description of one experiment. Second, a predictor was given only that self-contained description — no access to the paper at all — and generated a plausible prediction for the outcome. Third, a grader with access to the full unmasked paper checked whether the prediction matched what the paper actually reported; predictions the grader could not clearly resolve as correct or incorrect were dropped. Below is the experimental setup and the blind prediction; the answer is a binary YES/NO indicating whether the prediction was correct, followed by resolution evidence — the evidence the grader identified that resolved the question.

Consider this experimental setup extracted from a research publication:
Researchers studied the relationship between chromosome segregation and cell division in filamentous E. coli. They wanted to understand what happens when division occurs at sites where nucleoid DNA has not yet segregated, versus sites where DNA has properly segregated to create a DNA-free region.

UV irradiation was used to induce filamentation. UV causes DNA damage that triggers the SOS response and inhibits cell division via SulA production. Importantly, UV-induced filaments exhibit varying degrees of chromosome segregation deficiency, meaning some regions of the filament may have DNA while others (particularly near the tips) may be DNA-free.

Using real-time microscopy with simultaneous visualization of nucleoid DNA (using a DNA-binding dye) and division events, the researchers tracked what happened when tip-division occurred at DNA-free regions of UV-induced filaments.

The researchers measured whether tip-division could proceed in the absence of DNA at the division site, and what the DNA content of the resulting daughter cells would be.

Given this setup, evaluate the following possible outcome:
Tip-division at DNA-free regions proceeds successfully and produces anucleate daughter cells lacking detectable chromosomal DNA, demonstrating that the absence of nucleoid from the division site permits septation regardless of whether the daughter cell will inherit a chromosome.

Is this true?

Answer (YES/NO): YES